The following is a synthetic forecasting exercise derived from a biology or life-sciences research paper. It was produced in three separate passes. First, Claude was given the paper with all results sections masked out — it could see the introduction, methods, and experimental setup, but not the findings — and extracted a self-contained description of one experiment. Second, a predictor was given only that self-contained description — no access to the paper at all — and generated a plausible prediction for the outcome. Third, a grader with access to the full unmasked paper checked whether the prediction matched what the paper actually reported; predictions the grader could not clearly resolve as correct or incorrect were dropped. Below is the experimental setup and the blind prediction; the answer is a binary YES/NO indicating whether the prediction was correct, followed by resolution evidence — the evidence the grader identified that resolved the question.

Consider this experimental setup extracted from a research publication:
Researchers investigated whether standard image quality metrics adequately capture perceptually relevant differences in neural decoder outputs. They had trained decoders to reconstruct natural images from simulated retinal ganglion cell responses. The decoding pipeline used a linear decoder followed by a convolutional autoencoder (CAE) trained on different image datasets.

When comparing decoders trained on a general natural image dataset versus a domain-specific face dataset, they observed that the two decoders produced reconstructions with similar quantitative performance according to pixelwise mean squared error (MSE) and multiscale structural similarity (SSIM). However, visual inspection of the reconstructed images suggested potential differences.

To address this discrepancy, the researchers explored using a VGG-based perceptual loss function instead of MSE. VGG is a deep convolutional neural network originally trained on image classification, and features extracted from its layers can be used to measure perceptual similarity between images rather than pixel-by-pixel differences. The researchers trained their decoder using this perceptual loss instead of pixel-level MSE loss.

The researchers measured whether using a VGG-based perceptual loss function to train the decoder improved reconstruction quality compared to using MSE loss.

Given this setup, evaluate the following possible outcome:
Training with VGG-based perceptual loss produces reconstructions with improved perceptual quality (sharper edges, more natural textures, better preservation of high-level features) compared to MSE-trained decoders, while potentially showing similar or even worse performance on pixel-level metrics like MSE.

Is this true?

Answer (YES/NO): NO